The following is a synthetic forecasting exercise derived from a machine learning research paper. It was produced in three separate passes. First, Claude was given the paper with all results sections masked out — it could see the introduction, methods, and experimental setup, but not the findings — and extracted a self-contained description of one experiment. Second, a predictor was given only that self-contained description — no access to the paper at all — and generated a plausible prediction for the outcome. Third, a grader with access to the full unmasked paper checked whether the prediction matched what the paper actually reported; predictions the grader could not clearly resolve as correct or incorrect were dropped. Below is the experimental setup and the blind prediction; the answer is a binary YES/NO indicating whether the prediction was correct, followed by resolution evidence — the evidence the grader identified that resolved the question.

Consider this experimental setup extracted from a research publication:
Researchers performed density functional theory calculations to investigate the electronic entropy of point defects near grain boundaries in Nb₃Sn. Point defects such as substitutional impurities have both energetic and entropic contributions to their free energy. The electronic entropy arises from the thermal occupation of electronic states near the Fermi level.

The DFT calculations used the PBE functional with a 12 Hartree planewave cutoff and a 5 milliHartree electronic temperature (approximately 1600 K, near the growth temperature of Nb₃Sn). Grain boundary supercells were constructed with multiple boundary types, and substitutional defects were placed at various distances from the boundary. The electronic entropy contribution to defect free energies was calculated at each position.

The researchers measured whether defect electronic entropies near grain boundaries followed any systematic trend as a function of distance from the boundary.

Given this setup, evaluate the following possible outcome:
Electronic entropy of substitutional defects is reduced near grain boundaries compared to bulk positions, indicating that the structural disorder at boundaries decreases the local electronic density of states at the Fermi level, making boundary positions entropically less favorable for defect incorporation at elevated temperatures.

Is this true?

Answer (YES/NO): NO